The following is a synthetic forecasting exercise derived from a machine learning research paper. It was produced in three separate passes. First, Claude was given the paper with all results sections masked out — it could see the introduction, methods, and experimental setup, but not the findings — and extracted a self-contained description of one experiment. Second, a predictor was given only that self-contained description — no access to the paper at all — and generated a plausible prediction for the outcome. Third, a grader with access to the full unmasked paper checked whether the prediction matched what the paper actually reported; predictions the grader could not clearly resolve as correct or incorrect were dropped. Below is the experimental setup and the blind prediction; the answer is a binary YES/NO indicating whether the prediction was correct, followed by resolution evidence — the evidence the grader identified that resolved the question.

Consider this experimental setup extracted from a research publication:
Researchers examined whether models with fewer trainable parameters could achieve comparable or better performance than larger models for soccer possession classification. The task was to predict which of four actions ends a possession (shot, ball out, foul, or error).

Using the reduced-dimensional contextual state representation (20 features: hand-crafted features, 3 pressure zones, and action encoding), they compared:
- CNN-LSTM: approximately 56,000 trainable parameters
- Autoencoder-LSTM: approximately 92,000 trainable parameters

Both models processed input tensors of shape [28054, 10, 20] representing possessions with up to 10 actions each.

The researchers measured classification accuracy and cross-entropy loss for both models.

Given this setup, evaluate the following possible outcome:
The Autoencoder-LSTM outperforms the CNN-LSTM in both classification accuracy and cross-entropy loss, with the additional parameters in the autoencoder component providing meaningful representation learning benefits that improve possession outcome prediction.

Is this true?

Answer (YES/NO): NO